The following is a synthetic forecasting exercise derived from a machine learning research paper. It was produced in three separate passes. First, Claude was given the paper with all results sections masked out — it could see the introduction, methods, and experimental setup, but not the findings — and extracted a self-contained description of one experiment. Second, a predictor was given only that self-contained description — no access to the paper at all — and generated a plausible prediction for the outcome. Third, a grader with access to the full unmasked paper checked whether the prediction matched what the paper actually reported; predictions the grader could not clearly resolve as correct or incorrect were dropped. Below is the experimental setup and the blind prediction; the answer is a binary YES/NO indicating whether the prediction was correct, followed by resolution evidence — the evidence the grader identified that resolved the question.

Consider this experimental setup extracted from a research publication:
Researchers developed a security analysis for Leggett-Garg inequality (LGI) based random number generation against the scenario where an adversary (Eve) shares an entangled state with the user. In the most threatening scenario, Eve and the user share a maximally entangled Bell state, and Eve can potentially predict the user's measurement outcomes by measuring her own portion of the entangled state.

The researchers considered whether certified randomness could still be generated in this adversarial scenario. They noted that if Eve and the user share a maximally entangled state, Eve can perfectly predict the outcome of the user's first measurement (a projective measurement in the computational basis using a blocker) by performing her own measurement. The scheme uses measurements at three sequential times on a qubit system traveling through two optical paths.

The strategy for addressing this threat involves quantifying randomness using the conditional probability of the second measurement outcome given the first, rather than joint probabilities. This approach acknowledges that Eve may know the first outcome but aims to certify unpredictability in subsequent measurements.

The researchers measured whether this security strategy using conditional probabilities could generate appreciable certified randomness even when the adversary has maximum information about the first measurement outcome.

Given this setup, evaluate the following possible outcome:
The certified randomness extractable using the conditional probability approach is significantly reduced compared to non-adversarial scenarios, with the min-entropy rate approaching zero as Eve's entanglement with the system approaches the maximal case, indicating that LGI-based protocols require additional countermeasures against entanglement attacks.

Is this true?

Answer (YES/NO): NO